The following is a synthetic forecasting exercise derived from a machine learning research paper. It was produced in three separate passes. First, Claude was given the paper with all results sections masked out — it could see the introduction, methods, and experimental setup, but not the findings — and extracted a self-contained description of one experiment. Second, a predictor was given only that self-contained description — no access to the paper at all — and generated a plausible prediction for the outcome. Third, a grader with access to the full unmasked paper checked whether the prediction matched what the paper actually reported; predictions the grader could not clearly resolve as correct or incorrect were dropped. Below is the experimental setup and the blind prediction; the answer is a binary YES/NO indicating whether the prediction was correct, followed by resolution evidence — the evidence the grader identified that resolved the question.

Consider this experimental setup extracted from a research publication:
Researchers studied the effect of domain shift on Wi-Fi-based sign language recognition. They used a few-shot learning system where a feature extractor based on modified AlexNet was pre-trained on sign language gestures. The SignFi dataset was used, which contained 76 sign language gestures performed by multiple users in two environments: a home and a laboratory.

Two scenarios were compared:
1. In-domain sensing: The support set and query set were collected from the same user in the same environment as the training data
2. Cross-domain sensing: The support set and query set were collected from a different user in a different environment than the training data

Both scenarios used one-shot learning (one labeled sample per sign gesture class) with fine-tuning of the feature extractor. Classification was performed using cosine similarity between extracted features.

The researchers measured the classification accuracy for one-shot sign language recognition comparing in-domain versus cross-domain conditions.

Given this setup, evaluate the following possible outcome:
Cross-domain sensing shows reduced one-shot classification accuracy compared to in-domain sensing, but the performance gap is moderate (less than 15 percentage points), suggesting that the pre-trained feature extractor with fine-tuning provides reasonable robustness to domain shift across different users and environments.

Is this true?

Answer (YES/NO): NO